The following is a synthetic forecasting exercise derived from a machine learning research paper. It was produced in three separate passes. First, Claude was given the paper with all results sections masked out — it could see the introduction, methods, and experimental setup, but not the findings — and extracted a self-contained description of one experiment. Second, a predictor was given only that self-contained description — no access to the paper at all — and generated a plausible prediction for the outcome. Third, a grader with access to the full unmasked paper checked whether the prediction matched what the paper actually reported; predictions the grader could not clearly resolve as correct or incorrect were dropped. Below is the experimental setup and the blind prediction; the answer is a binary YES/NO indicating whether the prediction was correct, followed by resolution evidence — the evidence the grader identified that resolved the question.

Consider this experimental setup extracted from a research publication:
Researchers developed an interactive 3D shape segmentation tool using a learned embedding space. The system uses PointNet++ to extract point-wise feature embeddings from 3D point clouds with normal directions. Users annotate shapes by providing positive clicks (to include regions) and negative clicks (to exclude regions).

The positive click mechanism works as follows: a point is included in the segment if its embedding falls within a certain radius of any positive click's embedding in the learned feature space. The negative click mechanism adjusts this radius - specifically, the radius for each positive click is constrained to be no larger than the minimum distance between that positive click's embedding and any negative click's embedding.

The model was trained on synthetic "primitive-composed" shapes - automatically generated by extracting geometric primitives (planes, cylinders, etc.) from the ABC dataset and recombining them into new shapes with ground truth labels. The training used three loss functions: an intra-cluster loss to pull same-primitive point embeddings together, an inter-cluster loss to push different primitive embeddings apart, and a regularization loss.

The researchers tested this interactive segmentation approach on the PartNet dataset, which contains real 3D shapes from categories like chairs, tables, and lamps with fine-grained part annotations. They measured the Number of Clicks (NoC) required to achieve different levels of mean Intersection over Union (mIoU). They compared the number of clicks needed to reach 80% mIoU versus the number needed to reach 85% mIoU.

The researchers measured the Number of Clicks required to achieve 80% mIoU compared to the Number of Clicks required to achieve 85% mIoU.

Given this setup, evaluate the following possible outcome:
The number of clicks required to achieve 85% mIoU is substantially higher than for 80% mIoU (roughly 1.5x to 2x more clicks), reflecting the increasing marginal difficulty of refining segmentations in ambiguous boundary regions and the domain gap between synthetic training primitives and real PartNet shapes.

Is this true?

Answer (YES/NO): NO